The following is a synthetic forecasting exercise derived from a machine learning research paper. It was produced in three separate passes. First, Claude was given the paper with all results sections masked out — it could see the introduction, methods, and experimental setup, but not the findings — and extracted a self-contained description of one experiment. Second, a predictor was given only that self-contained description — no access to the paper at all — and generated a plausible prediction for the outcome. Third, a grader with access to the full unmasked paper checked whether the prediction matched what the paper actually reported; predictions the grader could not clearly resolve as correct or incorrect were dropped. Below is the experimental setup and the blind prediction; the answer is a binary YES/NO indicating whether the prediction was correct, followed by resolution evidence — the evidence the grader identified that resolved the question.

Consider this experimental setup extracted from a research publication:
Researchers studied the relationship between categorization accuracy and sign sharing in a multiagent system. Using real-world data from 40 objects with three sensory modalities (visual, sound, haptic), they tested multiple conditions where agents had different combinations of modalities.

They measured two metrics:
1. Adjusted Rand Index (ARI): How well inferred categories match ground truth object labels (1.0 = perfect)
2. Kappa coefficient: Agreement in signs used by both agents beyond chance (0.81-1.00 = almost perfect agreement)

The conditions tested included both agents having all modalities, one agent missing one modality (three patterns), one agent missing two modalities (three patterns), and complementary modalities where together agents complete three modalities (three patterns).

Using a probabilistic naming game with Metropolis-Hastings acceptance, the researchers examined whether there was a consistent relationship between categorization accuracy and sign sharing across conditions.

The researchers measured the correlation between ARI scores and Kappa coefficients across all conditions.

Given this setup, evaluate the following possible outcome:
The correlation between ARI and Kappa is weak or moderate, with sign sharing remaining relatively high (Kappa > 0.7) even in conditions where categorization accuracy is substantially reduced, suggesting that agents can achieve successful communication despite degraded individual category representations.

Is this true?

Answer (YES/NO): YES